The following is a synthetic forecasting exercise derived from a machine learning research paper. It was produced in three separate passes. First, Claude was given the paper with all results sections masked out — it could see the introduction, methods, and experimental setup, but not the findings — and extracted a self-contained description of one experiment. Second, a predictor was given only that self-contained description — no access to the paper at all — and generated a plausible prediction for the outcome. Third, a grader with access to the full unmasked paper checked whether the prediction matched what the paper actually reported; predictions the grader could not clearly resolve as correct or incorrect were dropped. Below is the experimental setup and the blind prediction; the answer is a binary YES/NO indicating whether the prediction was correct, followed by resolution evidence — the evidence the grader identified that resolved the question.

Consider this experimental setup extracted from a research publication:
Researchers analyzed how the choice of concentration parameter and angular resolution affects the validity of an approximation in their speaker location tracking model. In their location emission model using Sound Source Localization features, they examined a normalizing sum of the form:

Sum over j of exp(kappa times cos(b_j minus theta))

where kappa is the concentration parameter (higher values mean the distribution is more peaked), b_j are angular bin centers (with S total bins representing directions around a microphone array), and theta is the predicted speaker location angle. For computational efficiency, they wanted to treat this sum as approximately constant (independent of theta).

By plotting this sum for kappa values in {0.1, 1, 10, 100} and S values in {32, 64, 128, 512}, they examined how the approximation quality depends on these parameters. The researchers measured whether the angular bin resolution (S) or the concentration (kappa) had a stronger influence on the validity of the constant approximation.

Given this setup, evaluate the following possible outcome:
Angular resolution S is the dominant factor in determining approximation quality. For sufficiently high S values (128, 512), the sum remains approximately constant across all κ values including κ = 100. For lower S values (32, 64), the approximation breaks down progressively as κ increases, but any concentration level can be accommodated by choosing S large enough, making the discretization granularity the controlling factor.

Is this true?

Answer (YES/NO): NO